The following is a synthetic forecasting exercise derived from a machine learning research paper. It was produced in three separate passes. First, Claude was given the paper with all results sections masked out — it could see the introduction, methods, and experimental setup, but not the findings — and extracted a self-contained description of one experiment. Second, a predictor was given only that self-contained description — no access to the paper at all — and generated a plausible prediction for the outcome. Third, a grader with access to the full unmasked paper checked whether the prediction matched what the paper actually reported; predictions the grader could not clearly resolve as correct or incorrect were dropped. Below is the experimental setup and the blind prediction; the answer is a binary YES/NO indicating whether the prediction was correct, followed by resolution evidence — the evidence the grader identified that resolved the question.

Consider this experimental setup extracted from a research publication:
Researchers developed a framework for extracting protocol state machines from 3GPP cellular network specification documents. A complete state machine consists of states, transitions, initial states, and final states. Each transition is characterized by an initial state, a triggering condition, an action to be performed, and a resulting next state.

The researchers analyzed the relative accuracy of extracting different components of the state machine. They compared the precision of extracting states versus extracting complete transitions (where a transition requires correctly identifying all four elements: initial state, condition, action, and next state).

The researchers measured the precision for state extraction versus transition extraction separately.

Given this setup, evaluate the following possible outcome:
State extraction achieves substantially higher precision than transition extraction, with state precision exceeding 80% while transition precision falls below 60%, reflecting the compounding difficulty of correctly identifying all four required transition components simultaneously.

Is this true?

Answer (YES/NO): NO